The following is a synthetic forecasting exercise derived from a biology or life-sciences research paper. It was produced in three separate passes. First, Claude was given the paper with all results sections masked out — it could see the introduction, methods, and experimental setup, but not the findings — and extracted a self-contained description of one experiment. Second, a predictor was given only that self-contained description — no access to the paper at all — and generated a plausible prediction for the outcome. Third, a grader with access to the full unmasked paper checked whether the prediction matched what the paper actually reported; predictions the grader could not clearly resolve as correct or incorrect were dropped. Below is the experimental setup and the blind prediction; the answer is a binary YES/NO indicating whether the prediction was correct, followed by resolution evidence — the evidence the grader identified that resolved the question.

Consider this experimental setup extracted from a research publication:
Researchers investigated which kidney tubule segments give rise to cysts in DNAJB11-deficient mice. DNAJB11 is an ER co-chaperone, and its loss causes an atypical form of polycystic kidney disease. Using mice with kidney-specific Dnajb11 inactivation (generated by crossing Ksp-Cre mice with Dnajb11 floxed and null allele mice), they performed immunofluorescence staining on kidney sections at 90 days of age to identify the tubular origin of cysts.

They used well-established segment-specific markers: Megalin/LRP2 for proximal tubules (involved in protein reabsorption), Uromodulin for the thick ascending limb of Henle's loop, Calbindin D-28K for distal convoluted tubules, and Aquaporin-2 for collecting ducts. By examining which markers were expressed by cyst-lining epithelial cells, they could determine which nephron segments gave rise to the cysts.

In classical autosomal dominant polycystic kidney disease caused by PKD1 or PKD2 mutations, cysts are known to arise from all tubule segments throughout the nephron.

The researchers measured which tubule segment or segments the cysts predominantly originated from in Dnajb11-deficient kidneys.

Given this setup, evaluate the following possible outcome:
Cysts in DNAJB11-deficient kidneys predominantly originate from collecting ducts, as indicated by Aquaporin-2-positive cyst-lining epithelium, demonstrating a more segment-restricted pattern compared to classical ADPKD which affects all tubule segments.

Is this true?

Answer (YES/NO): NO